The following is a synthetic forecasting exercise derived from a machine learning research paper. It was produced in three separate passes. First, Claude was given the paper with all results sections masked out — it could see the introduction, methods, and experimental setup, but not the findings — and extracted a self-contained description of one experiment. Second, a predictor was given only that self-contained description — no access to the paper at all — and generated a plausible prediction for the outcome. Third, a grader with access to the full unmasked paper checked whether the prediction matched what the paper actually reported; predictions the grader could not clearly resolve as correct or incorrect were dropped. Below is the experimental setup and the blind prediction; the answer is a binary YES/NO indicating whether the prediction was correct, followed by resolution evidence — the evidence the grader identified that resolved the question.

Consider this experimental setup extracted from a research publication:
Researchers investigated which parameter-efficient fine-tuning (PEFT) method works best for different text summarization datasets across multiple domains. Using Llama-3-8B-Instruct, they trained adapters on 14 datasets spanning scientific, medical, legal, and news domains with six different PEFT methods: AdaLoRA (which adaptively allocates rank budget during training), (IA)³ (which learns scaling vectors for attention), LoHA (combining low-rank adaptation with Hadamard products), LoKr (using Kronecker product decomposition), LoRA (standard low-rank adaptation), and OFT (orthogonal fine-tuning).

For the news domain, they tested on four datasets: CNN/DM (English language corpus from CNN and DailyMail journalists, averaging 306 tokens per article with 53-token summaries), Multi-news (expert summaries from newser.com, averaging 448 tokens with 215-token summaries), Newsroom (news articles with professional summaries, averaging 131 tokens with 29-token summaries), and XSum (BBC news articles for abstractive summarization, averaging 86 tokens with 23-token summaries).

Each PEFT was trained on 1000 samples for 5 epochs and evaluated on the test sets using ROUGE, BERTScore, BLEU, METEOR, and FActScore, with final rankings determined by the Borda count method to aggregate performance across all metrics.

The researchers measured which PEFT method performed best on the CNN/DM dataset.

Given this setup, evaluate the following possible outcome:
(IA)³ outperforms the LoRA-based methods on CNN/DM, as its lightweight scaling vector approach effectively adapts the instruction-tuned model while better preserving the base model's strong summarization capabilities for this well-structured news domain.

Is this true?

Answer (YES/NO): NO